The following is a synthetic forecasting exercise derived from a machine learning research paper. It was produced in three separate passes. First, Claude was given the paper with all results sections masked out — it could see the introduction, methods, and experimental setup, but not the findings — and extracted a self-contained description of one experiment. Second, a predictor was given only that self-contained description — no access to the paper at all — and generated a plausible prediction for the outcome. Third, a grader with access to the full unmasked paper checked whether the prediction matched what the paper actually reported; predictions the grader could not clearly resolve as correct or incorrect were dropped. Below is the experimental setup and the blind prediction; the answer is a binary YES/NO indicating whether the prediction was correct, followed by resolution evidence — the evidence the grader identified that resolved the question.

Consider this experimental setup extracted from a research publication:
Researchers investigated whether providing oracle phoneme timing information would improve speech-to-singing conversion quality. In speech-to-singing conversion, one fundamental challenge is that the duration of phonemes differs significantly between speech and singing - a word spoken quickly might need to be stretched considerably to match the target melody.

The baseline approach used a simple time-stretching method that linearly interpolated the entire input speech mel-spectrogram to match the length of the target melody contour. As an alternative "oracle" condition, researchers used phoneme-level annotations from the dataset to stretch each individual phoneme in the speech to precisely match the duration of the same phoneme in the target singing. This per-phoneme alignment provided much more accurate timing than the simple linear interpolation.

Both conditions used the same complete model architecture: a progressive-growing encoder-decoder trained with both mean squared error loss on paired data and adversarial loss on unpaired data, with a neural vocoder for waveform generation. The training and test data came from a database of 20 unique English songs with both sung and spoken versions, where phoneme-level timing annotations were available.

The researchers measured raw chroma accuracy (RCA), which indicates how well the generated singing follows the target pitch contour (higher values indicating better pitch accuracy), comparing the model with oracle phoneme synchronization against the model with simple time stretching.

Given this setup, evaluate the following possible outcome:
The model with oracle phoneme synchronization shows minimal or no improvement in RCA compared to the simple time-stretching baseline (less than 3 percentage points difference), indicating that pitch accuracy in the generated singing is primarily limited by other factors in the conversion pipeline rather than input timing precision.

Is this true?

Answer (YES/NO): YES